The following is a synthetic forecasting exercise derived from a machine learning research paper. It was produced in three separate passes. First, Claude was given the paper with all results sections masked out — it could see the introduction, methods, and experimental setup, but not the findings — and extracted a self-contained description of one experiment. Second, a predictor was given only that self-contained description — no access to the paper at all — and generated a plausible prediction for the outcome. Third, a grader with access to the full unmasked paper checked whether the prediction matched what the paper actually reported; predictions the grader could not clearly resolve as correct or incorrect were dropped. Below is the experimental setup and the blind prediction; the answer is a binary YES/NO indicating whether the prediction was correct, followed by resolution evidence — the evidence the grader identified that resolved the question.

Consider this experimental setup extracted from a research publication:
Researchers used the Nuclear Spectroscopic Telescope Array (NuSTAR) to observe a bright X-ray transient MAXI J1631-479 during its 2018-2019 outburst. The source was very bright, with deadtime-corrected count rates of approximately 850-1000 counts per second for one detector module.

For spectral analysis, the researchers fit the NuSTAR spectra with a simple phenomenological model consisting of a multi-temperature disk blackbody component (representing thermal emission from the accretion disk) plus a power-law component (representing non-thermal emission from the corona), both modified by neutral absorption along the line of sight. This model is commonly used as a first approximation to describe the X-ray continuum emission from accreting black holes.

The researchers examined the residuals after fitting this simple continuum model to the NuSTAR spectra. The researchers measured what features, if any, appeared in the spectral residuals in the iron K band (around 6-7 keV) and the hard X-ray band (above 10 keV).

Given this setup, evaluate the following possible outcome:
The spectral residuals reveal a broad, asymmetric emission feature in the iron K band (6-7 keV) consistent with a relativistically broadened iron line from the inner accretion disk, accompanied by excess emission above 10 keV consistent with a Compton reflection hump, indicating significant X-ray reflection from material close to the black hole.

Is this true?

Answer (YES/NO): YES